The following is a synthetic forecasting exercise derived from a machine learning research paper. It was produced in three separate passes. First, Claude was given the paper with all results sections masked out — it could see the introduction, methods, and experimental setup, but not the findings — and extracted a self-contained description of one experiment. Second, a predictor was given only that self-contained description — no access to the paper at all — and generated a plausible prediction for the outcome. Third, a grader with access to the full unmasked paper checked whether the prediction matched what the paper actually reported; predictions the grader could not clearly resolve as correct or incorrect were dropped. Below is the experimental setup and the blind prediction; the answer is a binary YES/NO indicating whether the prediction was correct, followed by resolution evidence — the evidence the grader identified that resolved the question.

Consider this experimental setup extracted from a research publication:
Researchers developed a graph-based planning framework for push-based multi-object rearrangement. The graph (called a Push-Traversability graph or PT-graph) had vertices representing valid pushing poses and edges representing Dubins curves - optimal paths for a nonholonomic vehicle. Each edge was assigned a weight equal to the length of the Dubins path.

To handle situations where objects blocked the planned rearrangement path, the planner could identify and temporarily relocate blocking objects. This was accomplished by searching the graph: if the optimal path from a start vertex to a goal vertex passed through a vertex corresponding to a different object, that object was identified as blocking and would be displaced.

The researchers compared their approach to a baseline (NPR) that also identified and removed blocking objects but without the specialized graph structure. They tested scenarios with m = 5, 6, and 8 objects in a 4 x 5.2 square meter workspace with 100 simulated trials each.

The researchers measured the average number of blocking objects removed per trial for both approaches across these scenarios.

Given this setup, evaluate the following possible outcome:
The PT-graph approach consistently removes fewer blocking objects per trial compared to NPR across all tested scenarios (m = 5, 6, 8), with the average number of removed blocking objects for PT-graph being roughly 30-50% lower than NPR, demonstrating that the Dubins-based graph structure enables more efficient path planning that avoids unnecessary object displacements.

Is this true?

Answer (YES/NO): NO